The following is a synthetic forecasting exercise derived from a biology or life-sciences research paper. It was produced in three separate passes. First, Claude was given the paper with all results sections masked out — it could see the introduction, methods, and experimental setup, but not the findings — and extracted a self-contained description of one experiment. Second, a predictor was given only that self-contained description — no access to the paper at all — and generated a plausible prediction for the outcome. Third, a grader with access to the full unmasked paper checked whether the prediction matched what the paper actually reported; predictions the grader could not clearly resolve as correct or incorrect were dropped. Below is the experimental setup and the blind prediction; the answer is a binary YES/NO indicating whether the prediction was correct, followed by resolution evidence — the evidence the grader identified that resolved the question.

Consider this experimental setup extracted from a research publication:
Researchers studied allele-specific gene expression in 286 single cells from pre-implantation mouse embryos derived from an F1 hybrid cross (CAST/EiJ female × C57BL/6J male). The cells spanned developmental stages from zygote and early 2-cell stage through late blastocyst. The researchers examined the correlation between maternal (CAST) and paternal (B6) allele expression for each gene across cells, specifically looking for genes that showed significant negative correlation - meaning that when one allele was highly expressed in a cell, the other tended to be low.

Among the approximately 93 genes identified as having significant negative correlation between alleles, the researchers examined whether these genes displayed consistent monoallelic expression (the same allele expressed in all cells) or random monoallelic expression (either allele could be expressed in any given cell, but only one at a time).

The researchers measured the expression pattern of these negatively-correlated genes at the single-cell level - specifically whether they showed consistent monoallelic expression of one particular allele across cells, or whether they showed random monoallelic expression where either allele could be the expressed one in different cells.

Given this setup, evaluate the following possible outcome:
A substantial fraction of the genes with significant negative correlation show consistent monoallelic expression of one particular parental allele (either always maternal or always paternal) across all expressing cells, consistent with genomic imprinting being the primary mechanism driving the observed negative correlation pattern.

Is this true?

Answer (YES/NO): NO